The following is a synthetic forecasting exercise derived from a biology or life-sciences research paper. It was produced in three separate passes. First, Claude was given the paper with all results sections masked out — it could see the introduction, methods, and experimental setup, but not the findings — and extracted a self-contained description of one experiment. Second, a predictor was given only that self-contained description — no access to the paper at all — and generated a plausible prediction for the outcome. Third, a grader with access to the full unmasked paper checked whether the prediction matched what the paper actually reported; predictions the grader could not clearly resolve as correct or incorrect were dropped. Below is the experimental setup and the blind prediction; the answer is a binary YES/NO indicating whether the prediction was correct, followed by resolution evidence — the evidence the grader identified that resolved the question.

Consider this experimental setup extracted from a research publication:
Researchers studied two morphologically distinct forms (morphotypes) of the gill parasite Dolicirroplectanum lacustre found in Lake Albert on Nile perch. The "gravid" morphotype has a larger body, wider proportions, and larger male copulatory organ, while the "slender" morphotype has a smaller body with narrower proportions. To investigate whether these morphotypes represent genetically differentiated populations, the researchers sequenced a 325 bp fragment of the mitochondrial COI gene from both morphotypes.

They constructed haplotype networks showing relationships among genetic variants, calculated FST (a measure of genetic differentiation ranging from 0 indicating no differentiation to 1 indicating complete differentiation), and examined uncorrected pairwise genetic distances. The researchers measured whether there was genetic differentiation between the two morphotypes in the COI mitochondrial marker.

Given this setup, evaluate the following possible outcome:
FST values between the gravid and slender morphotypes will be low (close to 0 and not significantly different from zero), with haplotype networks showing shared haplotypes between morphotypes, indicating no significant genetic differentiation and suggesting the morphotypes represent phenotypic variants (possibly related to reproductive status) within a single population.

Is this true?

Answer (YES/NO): NO